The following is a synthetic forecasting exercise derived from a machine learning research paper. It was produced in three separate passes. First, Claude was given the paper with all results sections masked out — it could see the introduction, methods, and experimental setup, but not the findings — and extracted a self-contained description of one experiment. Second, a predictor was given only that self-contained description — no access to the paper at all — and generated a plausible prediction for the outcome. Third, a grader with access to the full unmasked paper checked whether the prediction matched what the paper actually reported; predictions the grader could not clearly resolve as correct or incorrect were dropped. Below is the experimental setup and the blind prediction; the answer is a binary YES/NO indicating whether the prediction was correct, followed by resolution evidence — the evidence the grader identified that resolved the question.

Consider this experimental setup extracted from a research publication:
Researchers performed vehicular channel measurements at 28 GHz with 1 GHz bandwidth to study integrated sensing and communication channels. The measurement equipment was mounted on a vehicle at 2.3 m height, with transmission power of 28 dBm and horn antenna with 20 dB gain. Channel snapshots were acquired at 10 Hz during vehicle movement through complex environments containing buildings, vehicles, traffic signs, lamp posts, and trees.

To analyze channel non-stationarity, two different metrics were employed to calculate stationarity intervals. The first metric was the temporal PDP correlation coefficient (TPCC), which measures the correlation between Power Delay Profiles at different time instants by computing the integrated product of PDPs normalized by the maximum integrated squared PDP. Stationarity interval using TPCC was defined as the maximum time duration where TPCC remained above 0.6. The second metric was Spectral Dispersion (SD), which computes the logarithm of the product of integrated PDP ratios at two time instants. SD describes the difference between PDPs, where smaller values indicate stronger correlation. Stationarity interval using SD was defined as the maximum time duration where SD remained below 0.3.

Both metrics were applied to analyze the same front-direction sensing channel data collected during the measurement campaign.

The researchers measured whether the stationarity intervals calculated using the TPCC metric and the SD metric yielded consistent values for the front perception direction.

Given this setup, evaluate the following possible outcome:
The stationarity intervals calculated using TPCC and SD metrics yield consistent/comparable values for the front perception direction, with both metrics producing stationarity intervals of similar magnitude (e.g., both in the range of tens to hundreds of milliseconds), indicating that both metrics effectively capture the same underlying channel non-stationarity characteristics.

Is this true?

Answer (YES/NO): YES